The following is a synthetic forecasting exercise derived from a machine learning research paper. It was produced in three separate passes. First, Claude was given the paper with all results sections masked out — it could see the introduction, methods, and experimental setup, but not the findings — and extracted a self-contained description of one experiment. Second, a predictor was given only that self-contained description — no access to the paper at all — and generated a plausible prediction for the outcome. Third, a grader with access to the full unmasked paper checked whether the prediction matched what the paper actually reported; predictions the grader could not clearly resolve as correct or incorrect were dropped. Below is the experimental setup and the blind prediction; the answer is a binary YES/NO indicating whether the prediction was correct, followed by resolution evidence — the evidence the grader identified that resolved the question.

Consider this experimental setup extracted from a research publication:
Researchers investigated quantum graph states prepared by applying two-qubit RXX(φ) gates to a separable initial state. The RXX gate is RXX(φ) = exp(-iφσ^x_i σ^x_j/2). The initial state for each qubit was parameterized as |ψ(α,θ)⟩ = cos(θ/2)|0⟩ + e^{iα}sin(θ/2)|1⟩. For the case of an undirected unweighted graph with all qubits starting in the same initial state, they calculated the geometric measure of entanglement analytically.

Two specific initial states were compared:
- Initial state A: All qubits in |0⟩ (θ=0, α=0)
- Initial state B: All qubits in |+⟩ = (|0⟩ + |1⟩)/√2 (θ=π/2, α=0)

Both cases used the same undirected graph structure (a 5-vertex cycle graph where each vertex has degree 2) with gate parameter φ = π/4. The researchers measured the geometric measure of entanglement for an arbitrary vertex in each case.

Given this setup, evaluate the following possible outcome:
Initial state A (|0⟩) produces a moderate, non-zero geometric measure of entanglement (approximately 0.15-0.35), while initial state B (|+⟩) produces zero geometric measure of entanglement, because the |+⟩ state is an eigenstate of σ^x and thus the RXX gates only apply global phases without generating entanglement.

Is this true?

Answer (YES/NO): YES